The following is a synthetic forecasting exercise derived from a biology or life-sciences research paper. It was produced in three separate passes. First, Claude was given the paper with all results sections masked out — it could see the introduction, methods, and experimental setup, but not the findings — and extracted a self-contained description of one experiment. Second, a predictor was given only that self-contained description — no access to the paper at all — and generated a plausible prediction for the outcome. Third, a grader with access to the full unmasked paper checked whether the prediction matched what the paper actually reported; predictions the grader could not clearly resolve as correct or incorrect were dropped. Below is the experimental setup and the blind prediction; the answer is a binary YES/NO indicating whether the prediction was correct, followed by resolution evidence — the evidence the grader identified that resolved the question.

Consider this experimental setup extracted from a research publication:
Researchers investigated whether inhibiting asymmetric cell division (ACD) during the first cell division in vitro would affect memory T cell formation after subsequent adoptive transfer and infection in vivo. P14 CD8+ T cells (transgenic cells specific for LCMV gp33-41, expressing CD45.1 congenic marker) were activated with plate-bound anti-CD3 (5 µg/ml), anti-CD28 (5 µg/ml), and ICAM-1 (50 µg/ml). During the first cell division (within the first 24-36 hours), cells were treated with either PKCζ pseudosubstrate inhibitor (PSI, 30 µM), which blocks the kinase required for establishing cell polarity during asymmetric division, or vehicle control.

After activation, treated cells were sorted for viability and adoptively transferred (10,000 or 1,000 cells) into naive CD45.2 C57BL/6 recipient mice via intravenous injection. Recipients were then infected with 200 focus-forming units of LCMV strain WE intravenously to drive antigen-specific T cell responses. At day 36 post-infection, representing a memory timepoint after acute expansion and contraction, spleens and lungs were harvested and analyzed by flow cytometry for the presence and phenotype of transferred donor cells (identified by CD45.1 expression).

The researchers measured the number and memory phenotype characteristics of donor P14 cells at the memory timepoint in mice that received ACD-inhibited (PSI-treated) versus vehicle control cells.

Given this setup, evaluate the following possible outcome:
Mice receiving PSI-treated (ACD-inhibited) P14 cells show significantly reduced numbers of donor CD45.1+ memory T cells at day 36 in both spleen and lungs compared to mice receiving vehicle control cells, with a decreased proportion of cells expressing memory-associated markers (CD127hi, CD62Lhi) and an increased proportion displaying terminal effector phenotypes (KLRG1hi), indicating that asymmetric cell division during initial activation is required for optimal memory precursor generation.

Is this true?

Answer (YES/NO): NO